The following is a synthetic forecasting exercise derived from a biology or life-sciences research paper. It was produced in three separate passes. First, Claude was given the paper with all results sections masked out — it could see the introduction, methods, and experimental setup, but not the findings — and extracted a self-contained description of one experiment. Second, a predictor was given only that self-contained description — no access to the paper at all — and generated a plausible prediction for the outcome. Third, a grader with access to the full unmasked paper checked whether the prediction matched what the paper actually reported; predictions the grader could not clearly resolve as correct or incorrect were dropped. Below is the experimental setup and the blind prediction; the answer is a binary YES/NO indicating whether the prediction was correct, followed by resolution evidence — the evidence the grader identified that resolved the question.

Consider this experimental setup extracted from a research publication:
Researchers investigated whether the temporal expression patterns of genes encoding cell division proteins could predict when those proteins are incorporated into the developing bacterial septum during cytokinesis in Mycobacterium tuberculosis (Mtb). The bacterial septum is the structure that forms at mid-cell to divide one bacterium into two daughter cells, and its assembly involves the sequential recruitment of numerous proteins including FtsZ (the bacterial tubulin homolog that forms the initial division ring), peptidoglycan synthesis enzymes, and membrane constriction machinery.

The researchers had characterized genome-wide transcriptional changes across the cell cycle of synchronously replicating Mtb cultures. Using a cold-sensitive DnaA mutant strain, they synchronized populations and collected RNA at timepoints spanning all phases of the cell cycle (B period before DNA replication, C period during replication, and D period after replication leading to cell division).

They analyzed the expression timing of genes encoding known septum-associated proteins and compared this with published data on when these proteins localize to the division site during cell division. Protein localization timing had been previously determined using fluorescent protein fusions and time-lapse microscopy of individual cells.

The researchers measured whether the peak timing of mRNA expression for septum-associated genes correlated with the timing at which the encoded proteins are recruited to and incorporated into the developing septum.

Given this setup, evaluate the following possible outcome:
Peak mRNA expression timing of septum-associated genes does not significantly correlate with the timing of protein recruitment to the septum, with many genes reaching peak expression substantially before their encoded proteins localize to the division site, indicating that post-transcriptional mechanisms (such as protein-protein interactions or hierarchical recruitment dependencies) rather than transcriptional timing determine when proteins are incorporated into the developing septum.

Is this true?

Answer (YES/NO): NO